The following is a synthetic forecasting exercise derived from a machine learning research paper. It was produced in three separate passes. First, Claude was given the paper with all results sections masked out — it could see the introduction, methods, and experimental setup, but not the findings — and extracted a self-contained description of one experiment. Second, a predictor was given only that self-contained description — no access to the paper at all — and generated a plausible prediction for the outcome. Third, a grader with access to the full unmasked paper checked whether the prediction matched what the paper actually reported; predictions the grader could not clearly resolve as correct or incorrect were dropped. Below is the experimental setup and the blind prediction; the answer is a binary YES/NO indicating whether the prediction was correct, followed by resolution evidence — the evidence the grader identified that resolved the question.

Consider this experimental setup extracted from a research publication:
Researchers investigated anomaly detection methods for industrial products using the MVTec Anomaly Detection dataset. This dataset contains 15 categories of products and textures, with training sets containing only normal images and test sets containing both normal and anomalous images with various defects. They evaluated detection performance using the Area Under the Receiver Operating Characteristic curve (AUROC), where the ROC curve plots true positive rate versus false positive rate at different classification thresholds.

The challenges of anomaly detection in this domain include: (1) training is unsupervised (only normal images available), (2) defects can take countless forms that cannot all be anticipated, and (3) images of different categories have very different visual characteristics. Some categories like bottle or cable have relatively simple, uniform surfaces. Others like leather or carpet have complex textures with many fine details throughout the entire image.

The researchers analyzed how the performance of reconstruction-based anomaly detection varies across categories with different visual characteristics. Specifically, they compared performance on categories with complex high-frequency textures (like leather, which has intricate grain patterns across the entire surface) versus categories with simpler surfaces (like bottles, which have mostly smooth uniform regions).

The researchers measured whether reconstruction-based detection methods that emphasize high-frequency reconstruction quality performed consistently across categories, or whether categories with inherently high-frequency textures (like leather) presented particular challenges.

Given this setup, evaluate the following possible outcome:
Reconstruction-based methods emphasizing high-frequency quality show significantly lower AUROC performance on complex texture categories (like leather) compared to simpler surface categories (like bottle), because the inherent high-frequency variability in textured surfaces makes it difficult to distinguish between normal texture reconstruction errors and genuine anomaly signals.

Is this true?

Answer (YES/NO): YES